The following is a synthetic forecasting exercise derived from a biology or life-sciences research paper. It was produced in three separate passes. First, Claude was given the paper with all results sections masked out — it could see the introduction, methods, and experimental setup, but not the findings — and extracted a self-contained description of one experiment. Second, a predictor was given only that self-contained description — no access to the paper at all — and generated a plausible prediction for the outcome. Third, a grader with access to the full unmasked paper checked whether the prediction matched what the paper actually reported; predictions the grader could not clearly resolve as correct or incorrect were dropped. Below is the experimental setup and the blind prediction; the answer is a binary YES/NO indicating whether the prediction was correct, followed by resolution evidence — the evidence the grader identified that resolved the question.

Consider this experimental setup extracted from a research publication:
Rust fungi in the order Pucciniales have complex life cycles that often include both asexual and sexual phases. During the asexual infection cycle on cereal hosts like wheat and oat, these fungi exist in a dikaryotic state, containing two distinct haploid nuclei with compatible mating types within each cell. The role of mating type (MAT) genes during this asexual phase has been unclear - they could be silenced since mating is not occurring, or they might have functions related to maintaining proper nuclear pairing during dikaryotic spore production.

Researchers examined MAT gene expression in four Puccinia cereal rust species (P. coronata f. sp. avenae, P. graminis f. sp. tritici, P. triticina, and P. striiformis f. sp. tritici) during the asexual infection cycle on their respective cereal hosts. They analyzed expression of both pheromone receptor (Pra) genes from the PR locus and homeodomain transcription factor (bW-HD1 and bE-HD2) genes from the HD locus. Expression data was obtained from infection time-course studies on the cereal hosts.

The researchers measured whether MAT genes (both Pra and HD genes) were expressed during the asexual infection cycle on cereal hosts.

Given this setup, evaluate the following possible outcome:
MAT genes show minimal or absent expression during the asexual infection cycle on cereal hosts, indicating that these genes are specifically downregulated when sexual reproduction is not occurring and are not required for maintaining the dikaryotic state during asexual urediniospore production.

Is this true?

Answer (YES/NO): NO